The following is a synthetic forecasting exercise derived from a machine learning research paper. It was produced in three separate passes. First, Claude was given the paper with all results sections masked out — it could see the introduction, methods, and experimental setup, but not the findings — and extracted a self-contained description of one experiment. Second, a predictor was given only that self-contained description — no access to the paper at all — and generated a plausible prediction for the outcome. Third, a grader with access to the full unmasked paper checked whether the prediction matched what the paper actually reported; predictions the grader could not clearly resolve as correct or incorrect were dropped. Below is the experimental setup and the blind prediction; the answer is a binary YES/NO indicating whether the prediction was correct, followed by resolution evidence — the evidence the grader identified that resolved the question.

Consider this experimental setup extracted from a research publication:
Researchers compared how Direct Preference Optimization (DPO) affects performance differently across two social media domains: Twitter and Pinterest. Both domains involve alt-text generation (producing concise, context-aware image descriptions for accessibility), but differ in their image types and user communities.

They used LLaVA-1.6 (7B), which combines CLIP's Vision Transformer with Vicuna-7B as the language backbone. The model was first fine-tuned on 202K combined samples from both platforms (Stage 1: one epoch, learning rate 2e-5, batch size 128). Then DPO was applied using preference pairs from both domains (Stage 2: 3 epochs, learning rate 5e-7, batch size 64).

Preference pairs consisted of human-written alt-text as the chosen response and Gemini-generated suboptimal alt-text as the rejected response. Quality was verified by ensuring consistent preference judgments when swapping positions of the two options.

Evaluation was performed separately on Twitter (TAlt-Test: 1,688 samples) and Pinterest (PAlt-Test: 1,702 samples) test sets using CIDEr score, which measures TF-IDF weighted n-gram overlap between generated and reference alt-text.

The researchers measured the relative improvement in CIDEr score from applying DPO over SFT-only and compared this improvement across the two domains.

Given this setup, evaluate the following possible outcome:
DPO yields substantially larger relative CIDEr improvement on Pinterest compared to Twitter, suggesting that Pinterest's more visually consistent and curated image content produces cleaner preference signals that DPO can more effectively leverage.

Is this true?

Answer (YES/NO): YES